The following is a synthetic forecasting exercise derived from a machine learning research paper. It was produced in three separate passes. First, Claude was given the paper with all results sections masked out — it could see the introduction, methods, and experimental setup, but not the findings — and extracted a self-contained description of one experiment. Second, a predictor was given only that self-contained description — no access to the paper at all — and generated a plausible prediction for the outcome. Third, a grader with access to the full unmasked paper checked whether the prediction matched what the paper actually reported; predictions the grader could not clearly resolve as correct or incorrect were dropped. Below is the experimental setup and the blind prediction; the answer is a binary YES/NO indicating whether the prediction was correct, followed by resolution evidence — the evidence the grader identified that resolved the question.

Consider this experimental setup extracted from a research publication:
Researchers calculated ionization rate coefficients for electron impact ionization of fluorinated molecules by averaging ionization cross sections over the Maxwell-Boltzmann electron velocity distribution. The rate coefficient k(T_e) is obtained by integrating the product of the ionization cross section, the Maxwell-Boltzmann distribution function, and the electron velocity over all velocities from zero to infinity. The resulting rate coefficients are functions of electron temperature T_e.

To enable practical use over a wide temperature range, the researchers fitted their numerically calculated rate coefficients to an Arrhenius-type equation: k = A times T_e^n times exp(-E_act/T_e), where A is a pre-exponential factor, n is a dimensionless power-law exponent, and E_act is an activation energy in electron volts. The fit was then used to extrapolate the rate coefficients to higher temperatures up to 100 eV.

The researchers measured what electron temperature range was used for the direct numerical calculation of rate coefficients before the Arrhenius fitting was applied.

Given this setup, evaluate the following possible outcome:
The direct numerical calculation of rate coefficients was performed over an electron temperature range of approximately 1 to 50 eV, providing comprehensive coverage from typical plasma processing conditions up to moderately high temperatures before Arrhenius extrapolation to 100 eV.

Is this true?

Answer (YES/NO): NO